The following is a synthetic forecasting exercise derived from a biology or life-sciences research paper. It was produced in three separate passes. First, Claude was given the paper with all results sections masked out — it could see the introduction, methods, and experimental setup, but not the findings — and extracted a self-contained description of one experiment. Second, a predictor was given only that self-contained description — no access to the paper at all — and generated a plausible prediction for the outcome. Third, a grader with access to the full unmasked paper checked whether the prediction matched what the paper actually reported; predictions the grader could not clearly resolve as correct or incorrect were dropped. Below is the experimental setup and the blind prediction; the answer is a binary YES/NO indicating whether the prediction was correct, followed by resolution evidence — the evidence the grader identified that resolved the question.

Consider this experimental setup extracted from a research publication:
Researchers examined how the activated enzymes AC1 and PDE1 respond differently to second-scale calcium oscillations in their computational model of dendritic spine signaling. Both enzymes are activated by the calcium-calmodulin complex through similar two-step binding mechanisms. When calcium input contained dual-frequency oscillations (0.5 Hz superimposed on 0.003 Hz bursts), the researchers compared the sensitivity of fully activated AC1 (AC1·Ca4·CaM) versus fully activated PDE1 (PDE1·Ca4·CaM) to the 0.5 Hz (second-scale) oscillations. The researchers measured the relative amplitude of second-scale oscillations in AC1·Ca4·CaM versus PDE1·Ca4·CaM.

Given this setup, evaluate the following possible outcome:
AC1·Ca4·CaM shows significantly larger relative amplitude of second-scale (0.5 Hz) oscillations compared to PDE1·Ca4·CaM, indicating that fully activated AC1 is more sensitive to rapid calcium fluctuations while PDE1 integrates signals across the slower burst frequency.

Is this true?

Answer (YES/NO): NO